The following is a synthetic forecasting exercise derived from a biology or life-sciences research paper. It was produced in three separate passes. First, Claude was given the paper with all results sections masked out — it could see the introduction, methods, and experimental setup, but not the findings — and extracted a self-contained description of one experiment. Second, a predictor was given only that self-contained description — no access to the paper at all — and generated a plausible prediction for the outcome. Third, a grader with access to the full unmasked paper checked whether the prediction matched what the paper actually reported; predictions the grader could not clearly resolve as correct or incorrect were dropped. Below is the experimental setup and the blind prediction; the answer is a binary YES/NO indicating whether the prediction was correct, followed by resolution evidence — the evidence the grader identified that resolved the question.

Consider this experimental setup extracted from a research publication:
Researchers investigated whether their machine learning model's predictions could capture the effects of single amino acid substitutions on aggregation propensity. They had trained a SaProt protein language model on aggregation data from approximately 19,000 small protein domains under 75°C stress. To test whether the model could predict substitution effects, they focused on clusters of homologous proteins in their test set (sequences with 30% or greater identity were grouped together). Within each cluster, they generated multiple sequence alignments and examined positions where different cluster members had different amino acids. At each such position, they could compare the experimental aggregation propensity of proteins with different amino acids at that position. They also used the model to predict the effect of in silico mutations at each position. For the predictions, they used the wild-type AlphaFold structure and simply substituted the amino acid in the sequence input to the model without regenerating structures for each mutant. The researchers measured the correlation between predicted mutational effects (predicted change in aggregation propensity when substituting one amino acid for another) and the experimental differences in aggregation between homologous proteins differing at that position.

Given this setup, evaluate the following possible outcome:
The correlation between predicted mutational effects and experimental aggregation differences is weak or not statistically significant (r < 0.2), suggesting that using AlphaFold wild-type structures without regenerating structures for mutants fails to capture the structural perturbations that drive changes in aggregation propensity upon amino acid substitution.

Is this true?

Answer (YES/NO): NO